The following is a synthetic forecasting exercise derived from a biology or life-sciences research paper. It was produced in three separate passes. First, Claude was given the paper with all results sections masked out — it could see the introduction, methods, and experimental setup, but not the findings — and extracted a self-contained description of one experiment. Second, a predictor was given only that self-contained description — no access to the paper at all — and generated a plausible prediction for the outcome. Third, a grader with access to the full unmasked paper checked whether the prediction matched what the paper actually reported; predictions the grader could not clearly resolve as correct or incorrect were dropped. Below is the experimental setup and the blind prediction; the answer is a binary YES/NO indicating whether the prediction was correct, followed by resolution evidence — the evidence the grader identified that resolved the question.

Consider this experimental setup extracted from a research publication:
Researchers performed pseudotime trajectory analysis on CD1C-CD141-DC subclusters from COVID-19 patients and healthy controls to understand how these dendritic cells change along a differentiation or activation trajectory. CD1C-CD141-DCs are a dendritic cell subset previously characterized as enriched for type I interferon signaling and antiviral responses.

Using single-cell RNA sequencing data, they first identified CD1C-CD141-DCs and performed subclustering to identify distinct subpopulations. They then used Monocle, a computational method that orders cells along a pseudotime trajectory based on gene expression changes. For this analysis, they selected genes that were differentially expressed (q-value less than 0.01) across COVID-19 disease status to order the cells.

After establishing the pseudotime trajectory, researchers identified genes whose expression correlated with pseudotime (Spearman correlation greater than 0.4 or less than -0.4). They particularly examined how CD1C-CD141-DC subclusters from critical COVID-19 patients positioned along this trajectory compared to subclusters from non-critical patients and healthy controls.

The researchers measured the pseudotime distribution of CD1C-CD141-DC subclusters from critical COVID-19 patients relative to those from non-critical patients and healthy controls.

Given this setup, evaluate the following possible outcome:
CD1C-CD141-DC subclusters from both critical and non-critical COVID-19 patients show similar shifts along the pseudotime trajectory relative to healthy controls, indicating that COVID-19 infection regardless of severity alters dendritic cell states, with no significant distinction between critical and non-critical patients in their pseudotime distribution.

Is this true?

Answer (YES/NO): NO